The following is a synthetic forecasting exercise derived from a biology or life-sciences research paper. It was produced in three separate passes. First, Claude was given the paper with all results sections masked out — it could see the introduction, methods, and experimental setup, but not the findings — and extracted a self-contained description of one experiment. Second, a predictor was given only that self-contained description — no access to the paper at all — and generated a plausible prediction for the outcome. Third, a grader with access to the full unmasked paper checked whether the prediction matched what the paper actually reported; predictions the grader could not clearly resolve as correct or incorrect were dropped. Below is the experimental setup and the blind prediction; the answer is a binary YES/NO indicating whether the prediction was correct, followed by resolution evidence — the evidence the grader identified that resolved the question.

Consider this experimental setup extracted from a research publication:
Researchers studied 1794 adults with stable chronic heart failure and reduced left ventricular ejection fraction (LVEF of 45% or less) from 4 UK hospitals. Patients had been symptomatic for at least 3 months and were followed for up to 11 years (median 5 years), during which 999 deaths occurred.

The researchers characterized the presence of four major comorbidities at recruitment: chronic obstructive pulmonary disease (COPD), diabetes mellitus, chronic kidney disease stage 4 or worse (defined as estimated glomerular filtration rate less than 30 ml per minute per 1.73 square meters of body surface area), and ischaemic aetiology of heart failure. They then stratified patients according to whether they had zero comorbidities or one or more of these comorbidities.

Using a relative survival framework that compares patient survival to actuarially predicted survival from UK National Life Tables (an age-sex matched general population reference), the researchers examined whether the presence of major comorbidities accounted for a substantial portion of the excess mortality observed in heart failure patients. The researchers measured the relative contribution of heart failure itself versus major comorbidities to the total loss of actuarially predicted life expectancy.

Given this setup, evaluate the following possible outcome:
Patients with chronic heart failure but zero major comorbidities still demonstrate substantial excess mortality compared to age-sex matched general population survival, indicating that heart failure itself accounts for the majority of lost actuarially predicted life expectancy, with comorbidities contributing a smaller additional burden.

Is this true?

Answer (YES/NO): NO